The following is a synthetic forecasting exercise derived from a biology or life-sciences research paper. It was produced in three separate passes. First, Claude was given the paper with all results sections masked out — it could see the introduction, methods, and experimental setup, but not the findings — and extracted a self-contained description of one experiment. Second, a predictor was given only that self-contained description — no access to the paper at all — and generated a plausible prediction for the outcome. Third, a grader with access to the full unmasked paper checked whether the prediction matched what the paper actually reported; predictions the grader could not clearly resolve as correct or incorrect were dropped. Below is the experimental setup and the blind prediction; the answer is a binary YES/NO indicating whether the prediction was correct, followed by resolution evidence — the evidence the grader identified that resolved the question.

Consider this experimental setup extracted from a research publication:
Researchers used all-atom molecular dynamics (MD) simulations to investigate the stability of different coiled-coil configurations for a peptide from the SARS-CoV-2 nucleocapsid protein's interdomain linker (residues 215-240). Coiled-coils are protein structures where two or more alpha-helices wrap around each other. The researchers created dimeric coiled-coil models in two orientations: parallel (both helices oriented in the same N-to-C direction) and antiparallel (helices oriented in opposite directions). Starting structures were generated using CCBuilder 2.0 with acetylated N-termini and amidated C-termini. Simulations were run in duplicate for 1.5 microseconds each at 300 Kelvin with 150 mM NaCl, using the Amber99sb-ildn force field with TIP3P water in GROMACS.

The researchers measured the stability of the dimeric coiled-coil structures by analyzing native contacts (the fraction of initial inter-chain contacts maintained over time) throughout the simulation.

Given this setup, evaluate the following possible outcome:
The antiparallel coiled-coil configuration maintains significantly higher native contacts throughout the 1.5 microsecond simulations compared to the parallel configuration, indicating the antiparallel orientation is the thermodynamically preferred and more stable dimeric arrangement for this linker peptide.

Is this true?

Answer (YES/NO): NO